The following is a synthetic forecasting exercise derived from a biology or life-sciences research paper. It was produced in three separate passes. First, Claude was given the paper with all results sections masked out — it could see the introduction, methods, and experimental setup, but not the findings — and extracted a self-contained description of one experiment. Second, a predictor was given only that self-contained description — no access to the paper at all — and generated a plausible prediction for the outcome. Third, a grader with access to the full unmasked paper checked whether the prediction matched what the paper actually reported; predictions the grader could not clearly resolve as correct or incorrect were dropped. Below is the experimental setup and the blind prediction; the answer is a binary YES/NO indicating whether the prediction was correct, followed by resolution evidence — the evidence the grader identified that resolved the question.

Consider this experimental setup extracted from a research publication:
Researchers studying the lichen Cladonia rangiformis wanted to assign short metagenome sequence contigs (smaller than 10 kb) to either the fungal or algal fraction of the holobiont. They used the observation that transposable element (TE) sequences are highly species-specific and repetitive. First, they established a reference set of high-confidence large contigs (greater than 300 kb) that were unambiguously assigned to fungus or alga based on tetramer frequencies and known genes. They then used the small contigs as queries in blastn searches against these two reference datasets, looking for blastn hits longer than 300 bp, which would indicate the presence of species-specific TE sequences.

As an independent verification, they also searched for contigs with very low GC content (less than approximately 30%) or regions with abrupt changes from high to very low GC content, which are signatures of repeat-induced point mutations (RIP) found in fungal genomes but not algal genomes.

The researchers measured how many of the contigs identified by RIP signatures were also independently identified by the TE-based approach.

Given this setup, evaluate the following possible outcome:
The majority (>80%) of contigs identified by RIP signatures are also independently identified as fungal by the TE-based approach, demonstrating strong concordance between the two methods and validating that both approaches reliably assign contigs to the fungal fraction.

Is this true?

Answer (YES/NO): YES